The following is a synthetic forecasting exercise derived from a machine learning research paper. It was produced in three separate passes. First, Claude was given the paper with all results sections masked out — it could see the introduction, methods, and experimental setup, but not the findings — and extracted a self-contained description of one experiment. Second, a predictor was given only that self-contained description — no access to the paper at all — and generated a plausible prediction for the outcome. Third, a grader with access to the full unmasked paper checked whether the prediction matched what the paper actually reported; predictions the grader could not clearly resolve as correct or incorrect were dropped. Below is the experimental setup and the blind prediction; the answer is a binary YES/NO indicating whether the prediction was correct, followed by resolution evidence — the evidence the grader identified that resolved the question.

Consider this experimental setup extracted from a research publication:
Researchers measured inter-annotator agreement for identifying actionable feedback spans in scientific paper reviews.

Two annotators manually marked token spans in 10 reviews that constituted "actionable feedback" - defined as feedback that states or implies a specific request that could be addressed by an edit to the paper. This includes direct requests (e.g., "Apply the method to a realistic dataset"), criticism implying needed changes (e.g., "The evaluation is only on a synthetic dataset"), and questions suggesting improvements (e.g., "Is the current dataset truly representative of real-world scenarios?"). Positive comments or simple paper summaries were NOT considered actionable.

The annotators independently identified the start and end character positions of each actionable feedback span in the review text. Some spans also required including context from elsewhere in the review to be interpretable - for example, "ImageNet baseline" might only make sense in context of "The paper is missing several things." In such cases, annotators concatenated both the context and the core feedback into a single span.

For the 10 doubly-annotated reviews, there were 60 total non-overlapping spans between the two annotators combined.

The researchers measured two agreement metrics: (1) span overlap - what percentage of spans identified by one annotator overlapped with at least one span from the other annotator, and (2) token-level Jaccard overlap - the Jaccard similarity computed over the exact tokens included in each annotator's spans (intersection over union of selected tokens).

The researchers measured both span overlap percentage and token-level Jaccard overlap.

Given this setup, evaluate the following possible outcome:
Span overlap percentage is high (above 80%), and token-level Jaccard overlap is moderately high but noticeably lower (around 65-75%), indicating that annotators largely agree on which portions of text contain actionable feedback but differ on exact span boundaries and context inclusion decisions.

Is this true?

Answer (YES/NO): YES